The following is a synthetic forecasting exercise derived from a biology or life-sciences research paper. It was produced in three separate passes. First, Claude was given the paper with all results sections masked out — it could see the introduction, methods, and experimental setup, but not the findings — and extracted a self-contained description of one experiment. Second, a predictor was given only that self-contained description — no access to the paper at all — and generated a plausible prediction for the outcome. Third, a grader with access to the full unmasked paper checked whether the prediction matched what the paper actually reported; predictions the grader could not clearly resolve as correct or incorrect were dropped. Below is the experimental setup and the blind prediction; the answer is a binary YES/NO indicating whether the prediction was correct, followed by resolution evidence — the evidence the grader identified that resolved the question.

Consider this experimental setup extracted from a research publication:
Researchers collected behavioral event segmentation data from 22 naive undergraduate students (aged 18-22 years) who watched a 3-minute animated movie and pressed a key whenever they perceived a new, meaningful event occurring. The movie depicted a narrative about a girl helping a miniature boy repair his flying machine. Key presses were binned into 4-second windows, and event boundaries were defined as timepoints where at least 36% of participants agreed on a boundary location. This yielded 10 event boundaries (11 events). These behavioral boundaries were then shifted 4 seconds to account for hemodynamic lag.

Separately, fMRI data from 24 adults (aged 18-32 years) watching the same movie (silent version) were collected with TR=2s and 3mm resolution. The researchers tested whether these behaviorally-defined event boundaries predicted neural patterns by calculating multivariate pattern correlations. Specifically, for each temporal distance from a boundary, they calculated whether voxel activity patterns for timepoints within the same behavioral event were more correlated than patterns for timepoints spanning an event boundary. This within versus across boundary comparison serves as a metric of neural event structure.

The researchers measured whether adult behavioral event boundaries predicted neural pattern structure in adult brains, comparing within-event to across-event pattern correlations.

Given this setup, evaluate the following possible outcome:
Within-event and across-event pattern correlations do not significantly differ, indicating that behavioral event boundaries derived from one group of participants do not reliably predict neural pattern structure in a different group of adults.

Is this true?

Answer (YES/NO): NO